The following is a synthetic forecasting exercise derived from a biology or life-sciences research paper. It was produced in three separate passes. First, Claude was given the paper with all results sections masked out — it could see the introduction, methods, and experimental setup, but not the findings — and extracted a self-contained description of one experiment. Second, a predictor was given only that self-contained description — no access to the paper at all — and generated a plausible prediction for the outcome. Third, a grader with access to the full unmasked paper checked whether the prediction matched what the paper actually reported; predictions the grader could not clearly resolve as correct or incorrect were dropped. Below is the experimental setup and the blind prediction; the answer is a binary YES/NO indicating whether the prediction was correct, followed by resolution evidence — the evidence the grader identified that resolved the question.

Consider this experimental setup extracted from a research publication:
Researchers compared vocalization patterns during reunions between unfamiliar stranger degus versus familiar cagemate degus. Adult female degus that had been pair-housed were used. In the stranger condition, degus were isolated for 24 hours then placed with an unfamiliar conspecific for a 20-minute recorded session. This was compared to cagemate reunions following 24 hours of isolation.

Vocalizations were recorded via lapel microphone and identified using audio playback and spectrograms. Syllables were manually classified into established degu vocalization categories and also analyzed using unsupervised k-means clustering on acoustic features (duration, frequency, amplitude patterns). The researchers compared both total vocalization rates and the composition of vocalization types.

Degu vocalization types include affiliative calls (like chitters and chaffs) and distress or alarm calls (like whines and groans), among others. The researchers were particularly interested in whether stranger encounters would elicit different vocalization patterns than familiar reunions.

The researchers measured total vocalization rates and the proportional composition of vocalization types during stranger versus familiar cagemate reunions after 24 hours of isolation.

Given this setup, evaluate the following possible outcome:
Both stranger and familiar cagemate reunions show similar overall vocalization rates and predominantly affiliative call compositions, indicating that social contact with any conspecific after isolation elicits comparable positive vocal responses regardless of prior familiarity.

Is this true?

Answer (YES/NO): NO